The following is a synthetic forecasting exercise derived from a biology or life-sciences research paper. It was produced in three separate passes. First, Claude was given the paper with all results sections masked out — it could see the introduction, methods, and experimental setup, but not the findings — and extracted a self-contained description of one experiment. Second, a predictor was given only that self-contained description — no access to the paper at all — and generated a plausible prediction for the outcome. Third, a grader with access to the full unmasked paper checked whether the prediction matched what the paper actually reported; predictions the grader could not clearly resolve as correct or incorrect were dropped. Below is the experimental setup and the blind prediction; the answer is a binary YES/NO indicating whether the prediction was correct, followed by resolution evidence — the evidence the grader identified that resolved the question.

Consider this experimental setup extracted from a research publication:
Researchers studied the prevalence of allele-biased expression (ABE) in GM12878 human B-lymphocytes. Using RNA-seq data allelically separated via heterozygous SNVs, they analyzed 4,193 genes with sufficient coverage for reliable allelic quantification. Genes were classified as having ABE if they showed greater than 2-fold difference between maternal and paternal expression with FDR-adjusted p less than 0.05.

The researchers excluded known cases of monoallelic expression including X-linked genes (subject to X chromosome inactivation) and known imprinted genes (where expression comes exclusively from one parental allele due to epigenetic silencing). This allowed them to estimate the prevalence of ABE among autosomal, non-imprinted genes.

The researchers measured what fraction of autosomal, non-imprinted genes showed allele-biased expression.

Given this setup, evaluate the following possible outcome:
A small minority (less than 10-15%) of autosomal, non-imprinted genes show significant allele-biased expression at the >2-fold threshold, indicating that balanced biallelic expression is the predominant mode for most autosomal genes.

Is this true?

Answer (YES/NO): YES